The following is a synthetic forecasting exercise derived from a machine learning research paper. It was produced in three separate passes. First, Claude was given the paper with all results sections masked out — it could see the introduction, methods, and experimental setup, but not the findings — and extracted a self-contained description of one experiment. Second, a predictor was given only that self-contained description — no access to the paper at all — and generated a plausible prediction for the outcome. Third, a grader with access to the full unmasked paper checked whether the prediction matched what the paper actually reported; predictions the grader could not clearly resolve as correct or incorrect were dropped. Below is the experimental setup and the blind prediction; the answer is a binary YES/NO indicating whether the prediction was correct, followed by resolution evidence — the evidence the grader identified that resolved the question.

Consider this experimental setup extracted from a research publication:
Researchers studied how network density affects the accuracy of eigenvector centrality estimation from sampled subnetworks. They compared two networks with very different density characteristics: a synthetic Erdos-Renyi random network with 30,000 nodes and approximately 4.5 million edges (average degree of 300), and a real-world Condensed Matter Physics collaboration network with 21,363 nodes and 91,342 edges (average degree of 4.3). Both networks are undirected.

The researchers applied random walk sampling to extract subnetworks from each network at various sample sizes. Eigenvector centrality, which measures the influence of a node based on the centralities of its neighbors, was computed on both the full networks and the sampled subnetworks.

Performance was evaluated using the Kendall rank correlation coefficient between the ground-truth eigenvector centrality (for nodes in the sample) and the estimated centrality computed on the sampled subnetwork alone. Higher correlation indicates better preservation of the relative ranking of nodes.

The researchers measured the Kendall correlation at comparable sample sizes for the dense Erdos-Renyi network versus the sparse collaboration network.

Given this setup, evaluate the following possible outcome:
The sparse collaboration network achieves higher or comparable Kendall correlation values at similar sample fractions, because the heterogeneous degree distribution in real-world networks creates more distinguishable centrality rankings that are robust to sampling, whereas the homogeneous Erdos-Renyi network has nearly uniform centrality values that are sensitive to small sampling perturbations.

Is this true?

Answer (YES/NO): YES